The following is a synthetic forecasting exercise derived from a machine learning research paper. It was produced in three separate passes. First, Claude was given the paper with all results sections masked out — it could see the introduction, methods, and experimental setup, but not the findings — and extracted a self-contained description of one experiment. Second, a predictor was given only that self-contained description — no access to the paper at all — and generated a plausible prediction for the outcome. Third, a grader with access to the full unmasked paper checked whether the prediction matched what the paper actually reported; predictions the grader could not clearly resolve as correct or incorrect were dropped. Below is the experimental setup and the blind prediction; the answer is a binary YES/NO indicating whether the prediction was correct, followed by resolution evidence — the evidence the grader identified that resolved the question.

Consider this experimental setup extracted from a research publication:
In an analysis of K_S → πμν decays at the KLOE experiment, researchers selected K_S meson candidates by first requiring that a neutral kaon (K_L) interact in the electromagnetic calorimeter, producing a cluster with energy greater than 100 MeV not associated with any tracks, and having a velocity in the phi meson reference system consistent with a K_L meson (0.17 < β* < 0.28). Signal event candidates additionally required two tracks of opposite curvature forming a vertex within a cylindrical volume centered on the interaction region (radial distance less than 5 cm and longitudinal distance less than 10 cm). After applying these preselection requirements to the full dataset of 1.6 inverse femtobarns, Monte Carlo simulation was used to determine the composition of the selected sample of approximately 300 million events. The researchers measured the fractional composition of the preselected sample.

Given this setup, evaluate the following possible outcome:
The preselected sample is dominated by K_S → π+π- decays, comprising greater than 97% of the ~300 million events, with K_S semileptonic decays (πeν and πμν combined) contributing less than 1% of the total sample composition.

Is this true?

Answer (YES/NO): NO